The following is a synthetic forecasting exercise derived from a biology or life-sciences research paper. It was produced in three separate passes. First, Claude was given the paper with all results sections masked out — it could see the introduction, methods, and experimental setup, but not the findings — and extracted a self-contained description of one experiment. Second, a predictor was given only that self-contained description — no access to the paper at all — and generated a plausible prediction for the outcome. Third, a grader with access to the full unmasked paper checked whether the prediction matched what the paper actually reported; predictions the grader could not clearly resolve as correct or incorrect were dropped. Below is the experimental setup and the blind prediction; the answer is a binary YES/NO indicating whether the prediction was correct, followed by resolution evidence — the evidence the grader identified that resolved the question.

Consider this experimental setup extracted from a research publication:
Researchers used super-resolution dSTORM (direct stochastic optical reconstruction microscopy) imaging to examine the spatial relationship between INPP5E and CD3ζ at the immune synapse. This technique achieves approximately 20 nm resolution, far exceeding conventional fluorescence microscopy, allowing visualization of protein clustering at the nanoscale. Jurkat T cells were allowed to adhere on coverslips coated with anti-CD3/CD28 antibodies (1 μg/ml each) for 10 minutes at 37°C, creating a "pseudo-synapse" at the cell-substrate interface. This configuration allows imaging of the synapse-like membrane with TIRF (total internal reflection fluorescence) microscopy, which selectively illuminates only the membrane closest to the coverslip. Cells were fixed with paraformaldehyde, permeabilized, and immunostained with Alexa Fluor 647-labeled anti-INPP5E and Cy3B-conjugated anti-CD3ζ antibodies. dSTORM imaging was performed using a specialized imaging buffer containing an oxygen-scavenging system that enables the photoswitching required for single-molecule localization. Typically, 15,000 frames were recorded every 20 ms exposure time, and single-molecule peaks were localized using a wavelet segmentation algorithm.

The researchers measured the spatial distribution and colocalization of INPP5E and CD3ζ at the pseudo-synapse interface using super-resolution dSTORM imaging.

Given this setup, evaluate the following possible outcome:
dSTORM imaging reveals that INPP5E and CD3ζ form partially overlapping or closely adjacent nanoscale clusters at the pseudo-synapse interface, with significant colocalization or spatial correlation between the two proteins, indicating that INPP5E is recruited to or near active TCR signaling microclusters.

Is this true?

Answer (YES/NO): YES